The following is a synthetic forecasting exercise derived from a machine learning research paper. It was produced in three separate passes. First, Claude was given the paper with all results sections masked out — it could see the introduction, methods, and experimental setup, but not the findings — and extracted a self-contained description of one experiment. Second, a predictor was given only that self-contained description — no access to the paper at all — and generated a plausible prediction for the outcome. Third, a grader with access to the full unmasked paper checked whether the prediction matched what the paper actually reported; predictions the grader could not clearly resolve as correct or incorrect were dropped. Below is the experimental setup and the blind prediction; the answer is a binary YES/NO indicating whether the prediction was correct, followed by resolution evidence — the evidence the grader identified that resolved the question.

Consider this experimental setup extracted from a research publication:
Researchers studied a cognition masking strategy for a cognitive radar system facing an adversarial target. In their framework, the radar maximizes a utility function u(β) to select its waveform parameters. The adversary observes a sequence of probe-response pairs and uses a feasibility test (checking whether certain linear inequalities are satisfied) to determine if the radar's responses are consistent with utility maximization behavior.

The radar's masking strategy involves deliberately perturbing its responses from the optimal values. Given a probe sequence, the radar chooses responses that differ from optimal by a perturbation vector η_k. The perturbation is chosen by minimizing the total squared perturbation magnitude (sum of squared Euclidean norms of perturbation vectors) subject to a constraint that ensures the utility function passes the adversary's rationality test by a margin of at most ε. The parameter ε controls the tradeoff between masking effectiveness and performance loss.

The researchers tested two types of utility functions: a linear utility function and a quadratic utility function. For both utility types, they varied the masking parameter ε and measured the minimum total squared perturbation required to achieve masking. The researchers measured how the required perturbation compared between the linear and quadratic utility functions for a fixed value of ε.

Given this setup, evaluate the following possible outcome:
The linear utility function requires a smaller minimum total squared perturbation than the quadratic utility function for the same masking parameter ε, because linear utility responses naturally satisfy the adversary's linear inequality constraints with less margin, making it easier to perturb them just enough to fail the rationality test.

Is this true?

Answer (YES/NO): NO